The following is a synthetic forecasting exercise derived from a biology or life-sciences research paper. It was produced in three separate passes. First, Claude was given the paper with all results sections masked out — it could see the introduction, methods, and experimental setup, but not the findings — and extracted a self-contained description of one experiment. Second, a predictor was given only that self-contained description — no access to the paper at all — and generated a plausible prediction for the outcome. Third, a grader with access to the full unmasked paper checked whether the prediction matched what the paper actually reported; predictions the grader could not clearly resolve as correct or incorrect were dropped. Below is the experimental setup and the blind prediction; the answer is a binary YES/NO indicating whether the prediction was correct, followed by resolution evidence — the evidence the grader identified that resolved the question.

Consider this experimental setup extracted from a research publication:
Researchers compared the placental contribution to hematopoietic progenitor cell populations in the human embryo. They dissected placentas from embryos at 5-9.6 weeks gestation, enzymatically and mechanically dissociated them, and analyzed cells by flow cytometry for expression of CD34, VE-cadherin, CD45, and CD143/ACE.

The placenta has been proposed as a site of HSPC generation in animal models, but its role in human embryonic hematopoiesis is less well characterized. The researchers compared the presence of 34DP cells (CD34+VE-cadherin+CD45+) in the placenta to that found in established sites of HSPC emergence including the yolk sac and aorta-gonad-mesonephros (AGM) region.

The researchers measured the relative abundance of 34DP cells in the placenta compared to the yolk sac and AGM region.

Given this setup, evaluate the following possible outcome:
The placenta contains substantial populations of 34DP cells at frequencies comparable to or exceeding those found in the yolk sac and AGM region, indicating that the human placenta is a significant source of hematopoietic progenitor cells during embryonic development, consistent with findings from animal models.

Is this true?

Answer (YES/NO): NO